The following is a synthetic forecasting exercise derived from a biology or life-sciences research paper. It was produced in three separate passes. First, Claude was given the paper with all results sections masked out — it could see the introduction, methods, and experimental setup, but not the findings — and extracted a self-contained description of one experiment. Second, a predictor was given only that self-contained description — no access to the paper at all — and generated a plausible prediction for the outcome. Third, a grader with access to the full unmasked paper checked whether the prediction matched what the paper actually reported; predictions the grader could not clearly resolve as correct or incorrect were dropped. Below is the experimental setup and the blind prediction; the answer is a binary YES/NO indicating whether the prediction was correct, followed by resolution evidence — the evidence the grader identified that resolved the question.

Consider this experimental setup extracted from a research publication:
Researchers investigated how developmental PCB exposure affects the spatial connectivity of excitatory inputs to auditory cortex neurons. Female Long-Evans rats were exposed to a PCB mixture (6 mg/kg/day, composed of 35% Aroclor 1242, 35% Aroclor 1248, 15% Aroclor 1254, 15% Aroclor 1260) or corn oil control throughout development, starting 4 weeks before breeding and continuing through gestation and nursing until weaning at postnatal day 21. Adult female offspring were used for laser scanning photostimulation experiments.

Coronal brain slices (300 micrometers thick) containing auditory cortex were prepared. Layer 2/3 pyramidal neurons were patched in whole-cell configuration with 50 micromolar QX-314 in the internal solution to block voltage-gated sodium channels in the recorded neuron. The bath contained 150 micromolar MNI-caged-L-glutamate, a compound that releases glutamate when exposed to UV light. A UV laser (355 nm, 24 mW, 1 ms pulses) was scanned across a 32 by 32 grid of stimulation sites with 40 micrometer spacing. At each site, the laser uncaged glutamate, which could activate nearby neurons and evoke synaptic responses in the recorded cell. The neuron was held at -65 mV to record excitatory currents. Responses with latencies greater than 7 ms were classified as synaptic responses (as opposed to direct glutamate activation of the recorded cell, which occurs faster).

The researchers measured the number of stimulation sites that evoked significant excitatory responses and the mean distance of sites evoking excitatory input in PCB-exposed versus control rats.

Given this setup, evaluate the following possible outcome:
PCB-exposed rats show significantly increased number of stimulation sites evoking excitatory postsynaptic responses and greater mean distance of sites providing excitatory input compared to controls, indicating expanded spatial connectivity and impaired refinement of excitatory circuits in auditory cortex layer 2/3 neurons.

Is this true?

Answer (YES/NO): YES